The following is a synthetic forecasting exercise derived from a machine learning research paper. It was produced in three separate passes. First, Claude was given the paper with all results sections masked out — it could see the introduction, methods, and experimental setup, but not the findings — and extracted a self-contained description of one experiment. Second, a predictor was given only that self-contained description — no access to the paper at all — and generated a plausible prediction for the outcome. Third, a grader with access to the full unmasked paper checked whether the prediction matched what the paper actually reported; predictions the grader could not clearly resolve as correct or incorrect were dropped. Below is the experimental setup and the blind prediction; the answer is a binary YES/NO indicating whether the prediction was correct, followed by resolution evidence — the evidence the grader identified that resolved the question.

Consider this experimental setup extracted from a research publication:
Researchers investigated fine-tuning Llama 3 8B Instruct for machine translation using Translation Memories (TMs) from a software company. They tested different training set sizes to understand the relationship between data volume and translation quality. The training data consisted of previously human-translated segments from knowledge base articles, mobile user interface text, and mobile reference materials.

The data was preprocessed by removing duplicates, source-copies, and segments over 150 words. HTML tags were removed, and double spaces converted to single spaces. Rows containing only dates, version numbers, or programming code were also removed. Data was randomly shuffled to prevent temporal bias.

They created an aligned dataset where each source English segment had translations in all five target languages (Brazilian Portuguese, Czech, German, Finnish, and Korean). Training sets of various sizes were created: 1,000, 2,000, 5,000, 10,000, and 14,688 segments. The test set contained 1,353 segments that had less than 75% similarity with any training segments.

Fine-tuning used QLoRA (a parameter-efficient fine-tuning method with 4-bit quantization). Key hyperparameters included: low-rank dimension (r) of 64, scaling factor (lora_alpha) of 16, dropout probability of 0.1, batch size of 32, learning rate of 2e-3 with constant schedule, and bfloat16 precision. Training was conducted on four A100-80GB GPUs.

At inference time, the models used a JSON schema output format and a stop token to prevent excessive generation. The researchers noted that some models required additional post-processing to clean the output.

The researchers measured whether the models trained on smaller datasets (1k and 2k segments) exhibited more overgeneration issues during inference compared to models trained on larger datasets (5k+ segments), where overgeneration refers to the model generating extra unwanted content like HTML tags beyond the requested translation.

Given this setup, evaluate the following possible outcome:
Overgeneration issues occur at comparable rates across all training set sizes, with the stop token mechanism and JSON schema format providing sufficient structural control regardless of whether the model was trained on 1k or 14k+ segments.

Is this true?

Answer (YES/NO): NO